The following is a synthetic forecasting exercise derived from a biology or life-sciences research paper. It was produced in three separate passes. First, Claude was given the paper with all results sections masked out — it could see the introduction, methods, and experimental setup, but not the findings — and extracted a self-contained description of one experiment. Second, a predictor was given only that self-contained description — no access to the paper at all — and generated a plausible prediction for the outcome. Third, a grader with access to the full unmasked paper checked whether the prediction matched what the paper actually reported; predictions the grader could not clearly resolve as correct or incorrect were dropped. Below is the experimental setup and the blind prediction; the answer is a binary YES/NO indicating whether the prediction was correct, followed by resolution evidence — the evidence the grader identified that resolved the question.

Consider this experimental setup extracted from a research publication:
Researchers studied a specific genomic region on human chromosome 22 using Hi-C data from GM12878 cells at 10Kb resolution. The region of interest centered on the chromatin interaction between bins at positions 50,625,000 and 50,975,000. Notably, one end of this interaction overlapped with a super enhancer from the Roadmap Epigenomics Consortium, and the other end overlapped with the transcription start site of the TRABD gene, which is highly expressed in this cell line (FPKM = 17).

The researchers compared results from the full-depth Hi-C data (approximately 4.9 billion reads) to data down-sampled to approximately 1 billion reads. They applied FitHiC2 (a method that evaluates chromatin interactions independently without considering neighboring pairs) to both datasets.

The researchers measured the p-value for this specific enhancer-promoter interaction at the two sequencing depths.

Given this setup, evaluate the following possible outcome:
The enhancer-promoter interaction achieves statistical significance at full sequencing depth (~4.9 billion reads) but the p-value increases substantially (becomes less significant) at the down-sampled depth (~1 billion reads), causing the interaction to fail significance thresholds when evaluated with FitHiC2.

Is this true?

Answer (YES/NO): YES